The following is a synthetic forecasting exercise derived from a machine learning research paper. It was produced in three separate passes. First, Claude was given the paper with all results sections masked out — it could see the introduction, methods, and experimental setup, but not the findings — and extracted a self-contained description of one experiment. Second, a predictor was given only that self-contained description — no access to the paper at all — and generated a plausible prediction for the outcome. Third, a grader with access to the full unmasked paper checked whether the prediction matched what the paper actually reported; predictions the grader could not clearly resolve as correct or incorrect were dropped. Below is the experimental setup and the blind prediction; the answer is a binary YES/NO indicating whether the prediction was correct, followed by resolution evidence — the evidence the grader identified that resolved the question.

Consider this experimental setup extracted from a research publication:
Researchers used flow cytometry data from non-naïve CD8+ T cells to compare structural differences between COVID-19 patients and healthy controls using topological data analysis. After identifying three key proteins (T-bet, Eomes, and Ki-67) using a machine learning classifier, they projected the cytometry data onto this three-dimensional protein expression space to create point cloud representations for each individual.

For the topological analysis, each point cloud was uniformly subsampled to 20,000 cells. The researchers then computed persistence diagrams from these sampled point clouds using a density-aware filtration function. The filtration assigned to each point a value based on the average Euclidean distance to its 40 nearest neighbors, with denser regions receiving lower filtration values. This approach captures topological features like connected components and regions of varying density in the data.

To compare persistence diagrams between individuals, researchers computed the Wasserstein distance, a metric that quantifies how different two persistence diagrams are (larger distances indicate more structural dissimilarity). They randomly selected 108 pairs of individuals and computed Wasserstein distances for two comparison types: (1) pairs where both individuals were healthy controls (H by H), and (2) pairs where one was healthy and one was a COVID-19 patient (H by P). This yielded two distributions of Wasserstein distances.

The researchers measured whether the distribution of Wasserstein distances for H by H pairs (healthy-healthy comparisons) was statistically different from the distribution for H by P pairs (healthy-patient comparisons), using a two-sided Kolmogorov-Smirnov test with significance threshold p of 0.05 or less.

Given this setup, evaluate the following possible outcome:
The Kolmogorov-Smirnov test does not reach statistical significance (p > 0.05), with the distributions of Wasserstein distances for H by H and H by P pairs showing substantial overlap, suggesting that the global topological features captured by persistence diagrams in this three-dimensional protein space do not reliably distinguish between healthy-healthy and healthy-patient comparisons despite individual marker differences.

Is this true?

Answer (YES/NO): NO